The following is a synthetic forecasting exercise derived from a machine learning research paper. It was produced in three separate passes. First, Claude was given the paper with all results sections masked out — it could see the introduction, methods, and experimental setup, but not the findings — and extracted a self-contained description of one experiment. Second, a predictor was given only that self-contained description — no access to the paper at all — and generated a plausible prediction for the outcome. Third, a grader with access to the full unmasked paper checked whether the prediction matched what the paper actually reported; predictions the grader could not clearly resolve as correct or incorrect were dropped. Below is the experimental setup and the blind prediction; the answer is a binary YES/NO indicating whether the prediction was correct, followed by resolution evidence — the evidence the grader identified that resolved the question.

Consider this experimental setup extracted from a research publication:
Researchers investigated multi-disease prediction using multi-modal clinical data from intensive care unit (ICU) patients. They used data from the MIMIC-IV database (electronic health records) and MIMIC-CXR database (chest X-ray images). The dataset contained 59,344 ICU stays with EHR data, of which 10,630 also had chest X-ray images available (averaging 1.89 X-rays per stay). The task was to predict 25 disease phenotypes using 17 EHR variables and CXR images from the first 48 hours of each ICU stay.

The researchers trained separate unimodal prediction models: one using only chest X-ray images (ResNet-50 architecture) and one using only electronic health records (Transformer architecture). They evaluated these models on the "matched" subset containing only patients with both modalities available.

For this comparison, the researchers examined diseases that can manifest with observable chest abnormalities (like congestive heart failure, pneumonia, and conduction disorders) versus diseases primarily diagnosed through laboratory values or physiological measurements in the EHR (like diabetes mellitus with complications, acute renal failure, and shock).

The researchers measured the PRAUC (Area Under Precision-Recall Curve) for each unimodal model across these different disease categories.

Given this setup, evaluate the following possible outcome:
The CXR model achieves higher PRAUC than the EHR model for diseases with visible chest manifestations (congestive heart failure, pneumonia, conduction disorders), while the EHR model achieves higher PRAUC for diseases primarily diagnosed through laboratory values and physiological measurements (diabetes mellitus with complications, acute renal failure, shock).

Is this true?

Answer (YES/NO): YES